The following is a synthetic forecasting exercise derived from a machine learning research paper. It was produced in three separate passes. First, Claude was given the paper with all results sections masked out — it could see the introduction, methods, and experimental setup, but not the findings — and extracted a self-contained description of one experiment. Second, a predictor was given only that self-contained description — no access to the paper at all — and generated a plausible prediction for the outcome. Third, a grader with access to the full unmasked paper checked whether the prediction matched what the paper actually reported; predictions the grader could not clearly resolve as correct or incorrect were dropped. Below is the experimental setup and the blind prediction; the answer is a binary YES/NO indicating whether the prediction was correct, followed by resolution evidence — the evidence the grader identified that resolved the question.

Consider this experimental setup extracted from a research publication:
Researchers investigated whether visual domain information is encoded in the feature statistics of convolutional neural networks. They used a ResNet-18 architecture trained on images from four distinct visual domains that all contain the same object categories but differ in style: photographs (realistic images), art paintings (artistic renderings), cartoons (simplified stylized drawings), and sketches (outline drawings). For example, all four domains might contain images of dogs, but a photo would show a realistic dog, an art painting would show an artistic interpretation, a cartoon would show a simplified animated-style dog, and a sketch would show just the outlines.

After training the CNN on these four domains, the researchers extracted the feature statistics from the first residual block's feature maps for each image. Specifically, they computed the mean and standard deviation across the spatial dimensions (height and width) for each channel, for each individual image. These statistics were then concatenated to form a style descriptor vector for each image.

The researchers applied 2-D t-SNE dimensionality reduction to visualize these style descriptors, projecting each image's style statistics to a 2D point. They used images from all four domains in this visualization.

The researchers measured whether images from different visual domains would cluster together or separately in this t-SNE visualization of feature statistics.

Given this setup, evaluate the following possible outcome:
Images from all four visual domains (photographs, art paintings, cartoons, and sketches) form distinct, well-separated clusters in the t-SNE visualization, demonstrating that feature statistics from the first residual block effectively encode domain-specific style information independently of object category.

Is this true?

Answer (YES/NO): YES